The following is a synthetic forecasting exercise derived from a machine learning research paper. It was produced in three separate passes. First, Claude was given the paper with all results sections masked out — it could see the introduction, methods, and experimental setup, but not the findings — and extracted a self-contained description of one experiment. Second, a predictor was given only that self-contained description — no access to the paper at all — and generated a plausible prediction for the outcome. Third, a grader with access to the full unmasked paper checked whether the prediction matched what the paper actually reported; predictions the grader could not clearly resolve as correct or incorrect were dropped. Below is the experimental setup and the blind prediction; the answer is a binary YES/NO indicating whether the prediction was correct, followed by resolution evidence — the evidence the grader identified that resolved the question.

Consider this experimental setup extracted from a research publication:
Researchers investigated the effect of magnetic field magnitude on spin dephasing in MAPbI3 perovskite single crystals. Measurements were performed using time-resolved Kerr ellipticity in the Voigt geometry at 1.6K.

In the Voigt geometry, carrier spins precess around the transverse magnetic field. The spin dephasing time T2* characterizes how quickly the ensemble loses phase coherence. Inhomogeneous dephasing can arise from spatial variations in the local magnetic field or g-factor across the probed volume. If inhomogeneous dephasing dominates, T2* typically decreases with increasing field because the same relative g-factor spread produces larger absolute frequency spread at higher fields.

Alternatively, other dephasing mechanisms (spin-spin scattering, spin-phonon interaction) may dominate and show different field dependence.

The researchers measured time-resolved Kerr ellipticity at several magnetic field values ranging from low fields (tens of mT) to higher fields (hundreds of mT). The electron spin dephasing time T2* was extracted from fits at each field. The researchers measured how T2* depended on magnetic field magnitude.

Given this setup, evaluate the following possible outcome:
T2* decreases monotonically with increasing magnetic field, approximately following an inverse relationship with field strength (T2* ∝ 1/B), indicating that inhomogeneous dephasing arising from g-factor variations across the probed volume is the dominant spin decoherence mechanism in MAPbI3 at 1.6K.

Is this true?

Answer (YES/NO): NO